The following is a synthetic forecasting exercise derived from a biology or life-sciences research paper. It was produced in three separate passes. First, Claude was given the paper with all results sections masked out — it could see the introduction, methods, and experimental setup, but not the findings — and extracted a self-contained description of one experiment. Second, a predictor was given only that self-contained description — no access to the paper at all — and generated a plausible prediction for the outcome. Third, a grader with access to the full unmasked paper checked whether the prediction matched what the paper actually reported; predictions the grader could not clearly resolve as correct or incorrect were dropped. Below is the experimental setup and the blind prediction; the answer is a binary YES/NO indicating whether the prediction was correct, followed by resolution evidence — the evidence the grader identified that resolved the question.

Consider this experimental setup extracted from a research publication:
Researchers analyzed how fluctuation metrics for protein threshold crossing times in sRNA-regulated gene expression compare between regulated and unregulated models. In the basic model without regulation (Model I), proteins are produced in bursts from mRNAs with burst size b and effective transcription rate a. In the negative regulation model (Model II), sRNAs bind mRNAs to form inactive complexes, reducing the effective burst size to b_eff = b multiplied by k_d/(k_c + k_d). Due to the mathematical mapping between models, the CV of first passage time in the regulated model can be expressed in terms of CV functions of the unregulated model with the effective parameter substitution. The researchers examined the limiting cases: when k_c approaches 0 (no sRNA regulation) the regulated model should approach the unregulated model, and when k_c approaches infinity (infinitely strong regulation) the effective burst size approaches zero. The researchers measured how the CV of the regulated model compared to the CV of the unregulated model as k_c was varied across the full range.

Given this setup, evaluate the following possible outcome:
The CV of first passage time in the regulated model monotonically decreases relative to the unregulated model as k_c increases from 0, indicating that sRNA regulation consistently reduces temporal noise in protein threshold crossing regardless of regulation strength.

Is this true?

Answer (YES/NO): NO